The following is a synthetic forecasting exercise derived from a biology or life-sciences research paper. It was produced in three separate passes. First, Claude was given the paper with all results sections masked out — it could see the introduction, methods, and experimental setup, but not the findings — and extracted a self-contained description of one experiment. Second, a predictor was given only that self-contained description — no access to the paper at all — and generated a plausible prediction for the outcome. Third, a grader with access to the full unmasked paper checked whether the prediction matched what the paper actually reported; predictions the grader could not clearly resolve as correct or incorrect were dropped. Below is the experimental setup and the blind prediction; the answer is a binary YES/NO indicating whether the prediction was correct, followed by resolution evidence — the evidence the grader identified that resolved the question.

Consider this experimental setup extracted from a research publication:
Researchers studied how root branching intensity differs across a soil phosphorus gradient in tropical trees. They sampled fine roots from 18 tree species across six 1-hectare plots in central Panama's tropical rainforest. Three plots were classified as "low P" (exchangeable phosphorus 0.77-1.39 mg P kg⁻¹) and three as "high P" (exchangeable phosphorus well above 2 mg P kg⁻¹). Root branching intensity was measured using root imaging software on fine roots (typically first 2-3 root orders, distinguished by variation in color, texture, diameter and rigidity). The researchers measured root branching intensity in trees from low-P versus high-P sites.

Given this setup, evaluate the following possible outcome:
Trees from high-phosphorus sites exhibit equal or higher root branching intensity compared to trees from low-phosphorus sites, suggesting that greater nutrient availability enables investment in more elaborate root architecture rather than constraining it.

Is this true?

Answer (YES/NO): YES